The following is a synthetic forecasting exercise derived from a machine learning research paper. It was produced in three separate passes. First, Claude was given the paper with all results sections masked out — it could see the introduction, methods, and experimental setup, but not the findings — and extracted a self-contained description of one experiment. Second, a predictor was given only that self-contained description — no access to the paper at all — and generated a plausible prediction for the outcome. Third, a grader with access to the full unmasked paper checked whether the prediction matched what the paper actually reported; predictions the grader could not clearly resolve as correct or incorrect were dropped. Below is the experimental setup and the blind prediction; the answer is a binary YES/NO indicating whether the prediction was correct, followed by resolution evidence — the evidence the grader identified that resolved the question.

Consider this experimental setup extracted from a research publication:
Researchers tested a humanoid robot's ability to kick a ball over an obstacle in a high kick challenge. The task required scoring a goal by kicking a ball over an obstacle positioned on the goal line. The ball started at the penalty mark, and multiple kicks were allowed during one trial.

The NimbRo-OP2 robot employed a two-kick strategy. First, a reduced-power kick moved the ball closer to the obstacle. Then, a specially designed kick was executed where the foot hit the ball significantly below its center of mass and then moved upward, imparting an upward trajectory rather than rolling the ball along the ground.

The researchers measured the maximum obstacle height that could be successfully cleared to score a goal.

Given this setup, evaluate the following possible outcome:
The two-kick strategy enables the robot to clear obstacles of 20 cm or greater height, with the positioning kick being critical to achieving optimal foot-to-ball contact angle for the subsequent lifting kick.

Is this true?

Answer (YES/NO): YES